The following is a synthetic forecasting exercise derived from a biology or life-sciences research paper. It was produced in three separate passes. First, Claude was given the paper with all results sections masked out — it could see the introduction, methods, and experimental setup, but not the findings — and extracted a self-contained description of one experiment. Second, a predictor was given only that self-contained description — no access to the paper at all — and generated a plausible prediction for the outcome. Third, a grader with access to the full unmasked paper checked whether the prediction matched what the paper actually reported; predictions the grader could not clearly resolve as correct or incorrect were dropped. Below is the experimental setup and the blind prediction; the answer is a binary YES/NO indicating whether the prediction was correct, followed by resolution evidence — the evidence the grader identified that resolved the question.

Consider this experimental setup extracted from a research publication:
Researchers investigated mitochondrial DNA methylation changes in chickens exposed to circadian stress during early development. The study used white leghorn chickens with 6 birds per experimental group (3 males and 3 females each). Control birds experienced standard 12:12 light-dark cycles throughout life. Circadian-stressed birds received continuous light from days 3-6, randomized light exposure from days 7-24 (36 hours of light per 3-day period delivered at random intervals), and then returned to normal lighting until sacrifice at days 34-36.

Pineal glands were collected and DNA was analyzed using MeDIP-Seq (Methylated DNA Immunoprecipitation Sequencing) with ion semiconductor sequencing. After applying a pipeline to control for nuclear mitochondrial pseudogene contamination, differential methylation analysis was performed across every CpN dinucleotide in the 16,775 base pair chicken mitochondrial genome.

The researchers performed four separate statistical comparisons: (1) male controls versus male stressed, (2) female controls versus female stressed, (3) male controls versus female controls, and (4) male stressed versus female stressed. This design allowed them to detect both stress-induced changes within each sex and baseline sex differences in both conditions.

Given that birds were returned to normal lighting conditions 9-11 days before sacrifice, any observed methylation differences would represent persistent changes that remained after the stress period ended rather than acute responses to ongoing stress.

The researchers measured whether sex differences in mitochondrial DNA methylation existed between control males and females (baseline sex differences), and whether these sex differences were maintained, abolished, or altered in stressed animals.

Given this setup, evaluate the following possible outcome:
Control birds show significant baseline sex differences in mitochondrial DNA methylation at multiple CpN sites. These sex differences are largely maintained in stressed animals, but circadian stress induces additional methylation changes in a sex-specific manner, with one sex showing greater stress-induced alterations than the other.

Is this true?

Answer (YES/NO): NO